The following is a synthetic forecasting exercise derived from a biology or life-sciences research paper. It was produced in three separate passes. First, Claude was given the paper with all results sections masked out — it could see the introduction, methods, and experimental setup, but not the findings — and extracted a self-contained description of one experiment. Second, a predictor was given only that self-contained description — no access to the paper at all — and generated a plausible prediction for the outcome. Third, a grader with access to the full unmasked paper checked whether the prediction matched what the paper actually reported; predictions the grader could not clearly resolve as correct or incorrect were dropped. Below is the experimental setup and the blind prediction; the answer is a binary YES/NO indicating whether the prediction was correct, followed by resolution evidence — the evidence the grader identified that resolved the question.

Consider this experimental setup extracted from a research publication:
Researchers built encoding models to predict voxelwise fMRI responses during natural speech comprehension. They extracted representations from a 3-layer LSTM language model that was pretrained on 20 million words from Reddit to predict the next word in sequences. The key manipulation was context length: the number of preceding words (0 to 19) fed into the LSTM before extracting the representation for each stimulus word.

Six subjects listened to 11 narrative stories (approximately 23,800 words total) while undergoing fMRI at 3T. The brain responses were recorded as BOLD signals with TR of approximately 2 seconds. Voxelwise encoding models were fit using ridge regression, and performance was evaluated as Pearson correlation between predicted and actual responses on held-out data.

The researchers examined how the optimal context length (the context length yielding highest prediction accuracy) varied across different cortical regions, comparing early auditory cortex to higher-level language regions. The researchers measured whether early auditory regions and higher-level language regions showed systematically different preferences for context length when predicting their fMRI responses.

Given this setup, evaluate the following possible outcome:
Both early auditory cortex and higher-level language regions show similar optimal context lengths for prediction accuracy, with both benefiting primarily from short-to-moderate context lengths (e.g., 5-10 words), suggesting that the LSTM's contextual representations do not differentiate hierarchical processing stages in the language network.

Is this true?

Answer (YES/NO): NO